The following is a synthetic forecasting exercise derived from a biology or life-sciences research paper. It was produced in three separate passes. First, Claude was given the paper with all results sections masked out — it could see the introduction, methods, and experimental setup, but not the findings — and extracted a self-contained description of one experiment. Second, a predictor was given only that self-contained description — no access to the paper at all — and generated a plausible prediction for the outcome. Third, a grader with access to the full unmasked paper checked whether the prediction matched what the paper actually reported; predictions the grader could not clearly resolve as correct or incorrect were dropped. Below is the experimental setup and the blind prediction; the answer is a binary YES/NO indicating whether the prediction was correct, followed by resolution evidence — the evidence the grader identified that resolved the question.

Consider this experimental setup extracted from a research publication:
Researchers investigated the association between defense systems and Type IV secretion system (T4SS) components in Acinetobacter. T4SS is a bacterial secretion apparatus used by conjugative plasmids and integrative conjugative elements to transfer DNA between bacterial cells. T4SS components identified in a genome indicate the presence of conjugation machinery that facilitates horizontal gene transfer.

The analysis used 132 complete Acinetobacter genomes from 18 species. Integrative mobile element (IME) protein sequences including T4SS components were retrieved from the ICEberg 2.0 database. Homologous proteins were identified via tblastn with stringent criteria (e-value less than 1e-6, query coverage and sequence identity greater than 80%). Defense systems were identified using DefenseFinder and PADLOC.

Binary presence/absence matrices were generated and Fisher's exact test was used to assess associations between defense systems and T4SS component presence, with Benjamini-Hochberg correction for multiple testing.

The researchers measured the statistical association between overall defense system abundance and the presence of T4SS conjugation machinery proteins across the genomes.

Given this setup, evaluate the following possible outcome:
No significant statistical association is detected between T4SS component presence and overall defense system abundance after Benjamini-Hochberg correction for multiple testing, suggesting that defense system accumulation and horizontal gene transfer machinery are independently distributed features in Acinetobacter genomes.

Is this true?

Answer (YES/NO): YES